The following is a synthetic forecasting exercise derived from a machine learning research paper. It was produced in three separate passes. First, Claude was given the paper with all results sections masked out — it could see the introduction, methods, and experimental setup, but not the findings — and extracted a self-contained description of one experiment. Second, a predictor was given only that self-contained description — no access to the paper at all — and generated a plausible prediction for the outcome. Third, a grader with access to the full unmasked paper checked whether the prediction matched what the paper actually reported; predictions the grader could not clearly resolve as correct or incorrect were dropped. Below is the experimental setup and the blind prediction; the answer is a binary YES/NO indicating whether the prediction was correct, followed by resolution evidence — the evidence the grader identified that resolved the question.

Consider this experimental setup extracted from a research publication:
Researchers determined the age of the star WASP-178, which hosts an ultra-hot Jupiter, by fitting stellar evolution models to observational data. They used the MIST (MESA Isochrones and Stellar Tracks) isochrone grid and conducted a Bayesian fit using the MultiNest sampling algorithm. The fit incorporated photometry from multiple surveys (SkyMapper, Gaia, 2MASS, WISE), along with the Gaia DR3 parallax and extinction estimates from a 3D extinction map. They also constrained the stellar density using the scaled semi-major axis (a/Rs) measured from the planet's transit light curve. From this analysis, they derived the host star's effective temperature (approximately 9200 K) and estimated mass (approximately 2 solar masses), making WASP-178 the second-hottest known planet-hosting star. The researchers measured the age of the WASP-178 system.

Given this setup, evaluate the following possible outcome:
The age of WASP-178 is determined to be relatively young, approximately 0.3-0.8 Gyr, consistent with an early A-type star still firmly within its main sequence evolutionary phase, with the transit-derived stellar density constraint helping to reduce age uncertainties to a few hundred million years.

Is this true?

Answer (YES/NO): NO